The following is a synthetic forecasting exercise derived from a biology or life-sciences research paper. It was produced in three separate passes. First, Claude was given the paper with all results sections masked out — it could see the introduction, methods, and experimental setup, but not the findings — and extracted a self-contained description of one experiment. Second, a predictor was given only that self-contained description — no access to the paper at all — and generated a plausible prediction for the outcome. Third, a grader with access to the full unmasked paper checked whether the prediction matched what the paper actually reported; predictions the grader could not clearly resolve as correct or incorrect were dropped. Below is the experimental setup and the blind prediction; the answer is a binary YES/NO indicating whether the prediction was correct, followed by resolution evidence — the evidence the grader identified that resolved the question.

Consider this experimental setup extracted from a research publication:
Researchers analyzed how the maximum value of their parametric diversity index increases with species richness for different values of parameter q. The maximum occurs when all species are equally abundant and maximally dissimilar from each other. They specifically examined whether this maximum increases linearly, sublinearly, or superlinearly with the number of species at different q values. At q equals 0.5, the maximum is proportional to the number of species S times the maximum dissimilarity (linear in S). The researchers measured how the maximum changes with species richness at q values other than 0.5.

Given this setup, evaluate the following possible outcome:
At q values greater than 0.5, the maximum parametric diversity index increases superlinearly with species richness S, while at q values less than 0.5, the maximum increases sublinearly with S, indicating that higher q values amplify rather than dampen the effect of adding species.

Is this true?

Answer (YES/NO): NO